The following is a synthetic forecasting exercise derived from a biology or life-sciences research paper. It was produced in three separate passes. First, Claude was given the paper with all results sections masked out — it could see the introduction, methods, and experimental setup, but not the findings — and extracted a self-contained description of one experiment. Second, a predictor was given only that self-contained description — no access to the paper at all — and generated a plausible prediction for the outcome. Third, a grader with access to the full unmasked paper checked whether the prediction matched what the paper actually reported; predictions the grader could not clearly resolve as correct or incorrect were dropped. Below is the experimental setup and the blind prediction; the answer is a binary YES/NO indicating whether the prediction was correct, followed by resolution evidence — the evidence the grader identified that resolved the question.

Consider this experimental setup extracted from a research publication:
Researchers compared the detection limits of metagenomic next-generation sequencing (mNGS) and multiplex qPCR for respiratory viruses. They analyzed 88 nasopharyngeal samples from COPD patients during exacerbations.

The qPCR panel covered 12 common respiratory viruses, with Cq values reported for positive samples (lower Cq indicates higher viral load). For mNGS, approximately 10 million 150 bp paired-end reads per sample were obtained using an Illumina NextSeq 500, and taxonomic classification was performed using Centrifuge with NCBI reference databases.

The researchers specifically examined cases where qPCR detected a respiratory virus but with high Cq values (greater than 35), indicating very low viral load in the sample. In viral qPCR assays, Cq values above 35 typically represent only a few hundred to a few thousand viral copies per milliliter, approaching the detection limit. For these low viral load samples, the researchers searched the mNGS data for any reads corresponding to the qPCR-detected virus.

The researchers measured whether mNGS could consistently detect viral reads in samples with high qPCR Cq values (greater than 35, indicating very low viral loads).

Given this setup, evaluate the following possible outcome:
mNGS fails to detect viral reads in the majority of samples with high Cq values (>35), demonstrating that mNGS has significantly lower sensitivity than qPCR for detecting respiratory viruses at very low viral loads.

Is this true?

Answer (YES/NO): NO